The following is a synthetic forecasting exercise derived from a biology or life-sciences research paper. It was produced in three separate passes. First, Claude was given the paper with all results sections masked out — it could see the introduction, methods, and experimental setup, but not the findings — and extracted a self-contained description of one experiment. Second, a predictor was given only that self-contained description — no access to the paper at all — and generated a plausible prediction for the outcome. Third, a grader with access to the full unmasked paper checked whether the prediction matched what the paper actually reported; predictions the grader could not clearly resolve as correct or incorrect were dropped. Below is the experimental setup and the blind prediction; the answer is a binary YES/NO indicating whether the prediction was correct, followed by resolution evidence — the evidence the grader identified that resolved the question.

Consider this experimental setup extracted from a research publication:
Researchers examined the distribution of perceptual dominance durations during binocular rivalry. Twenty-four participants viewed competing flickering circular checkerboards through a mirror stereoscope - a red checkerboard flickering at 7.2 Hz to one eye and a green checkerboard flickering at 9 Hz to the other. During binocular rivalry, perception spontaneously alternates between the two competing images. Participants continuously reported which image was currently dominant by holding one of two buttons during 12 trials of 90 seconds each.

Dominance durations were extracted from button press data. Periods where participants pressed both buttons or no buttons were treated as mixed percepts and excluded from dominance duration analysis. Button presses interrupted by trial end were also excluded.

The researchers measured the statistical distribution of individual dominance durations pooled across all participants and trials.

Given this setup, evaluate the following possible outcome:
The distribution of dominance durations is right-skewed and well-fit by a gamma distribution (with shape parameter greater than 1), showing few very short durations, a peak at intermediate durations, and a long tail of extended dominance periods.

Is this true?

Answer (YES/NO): YES